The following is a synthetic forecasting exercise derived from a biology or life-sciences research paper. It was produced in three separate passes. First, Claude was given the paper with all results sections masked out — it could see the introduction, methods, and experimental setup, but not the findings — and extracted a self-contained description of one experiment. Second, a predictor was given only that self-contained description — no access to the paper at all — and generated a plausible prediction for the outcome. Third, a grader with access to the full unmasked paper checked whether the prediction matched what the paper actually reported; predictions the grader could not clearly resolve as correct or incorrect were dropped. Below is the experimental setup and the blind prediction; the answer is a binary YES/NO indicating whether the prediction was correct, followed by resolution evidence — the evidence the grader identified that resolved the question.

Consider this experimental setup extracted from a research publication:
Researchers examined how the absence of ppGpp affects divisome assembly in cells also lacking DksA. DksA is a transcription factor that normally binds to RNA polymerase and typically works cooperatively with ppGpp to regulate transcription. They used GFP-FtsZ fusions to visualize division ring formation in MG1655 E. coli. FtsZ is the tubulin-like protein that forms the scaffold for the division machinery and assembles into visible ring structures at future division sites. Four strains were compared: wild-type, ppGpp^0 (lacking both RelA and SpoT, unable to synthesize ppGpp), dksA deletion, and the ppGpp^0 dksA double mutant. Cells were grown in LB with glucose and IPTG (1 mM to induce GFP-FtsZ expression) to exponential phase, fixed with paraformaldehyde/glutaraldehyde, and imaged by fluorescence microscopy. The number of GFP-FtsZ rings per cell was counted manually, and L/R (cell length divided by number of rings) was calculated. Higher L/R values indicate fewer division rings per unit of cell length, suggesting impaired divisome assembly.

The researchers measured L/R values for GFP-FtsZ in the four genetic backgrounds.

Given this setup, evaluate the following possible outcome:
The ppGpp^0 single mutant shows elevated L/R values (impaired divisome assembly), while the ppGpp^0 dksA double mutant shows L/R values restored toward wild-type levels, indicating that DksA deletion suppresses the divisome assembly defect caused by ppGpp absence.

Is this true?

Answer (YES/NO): YES